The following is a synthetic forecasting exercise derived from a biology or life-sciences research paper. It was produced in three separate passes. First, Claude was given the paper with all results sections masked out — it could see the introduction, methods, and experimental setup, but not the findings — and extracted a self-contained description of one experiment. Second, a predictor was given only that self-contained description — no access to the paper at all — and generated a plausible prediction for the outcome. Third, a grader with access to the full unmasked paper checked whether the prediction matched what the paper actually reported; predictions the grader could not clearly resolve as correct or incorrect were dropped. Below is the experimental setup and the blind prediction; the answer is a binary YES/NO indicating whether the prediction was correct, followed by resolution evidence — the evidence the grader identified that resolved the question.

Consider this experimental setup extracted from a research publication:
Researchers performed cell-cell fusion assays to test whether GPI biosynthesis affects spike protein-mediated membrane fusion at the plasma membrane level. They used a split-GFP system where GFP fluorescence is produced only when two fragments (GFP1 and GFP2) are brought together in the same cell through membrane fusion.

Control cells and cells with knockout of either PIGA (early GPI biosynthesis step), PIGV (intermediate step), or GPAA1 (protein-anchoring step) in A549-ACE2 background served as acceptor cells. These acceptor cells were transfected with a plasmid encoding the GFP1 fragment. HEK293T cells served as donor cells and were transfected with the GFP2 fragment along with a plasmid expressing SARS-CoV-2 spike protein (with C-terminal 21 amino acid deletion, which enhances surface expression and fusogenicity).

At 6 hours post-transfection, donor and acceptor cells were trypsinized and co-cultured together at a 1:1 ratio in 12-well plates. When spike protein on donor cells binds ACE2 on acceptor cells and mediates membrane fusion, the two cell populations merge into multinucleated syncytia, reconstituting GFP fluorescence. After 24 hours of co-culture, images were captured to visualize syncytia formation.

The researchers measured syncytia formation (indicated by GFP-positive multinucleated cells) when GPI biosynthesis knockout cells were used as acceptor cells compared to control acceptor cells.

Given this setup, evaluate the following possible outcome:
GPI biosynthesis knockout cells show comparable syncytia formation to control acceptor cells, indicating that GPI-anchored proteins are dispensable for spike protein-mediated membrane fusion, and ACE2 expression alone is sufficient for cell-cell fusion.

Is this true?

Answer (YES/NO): NO